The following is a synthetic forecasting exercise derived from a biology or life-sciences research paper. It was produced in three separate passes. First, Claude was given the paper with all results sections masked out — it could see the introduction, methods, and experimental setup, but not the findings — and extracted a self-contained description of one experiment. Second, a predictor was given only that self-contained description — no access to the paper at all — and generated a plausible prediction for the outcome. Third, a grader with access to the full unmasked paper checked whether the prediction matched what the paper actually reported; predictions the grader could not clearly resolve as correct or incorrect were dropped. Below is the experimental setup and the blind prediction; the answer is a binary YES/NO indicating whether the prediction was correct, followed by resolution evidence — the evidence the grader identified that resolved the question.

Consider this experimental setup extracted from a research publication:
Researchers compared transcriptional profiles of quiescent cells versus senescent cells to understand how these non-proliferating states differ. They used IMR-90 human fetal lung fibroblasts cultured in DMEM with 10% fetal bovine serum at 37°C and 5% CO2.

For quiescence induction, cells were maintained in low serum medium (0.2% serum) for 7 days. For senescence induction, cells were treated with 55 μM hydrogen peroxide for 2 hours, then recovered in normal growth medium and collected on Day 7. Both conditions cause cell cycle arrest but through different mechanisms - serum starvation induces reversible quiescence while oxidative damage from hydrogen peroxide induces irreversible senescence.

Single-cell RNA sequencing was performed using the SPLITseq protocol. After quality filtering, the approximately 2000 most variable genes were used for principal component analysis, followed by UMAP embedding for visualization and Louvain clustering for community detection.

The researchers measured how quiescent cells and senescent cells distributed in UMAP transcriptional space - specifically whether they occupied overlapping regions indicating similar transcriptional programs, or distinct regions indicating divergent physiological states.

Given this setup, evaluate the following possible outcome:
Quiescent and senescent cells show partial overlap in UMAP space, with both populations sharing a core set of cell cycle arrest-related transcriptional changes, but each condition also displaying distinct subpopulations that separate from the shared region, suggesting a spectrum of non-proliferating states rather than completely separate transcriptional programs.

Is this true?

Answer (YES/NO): NO